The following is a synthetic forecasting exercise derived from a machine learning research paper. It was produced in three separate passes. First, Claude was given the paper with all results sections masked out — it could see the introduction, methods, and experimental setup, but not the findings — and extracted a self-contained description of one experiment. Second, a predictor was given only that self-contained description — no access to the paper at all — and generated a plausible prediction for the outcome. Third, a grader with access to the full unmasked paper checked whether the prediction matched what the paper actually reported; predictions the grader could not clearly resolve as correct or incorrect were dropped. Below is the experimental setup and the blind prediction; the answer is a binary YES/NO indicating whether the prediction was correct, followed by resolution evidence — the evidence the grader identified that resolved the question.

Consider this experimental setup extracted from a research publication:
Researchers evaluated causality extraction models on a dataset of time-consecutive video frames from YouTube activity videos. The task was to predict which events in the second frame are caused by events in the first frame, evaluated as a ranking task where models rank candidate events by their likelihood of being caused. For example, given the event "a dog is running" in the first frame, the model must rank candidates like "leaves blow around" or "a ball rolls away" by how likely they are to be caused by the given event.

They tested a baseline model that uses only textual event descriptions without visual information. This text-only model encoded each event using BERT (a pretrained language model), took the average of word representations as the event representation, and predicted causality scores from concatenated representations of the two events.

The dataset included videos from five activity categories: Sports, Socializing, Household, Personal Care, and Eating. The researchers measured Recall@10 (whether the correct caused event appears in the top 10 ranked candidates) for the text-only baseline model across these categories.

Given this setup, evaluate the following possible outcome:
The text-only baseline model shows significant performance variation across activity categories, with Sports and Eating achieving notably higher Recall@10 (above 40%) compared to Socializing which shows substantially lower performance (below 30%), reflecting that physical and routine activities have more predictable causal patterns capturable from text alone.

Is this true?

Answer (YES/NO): NO